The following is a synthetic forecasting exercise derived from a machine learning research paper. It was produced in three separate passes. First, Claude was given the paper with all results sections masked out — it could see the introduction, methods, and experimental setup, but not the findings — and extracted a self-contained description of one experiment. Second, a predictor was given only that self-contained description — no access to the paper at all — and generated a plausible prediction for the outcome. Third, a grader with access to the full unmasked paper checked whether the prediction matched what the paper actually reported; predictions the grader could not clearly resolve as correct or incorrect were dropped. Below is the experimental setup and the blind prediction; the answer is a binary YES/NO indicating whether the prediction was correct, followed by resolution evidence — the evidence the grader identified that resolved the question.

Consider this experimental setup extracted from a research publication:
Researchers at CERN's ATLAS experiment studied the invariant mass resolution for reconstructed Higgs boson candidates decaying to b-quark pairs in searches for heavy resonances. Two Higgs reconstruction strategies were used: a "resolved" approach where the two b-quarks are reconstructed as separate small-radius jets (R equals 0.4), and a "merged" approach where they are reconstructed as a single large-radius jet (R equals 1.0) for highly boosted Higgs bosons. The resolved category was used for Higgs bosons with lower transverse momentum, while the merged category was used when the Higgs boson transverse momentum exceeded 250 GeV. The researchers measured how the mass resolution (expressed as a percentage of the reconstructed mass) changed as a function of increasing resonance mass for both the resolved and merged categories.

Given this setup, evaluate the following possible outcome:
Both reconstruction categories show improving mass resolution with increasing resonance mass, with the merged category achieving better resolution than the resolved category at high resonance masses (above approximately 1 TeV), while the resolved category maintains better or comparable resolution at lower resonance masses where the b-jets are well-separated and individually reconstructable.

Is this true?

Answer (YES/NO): NO